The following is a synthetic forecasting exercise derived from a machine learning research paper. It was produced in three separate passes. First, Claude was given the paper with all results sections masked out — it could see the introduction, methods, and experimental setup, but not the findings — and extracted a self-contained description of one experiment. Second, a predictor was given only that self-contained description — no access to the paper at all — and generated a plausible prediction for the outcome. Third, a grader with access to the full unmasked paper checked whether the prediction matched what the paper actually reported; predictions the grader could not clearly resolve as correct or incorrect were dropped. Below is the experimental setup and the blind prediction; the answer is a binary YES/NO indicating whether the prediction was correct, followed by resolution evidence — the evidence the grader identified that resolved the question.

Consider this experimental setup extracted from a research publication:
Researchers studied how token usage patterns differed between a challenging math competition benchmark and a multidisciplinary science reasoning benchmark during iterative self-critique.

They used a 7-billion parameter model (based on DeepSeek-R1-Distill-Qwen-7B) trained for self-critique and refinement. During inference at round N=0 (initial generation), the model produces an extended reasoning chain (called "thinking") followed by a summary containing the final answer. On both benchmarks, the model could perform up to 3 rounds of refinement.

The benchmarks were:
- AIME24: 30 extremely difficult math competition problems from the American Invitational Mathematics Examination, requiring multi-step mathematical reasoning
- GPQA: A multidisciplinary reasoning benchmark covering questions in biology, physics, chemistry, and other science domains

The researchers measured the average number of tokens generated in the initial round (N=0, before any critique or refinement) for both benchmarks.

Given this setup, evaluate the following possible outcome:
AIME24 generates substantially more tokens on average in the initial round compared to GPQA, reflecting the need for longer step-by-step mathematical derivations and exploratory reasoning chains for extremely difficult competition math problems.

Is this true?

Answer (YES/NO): YES